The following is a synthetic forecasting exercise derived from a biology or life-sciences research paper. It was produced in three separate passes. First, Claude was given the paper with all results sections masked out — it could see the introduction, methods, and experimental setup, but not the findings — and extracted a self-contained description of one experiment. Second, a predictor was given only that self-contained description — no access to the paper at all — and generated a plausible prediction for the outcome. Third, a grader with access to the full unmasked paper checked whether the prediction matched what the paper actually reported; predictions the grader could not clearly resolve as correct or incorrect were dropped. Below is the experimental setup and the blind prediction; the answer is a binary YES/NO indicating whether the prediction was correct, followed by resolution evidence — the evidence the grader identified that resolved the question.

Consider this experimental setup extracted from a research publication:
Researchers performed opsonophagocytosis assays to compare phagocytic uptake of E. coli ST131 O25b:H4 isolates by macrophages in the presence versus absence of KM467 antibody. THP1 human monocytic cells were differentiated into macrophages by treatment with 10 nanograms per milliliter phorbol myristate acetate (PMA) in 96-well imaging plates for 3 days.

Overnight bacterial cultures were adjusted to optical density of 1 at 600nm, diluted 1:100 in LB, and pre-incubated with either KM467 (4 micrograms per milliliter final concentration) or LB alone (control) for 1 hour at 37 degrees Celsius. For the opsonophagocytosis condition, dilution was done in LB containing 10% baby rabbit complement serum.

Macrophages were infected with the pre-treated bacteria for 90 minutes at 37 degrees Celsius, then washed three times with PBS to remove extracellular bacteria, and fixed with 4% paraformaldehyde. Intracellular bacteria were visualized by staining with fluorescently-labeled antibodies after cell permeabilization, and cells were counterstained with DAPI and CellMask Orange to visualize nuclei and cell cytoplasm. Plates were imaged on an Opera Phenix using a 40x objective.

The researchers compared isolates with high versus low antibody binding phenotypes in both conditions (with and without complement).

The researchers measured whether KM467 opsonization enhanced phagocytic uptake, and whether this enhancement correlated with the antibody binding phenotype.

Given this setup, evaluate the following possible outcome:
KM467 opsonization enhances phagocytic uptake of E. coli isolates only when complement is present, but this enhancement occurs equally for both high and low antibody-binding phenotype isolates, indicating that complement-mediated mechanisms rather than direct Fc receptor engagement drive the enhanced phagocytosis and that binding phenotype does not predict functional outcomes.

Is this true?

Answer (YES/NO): NO